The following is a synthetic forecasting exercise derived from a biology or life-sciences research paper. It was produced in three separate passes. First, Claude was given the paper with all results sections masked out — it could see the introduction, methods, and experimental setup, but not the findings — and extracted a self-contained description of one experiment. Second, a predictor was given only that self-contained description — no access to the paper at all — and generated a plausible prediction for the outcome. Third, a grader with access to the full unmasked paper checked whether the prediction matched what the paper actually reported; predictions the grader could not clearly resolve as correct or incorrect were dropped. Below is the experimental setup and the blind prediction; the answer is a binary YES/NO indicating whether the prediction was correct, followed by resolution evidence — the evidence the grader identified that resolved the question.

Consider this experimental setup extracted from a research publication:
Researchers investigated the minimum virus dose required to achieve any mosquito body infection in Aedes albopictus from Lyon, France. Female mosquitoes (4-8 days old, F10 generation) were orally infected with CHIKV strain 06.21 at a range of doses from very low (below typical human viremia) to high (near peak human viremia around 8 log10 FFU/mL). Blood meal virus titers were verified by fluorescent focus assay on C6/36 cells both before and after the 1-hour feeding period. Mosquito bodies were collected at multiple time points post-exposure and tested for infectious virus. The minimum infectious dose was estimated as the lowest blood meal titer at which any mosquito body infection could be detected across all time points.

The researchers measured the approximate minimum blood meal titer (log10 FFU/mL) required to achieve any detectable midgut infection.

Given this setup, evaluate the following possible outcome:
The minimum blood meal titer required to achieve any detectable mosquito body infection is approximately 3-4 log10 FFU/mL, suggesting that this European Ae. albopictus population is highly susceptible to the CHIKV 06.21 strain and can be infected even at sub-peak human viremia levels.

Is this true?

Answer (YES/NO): YES